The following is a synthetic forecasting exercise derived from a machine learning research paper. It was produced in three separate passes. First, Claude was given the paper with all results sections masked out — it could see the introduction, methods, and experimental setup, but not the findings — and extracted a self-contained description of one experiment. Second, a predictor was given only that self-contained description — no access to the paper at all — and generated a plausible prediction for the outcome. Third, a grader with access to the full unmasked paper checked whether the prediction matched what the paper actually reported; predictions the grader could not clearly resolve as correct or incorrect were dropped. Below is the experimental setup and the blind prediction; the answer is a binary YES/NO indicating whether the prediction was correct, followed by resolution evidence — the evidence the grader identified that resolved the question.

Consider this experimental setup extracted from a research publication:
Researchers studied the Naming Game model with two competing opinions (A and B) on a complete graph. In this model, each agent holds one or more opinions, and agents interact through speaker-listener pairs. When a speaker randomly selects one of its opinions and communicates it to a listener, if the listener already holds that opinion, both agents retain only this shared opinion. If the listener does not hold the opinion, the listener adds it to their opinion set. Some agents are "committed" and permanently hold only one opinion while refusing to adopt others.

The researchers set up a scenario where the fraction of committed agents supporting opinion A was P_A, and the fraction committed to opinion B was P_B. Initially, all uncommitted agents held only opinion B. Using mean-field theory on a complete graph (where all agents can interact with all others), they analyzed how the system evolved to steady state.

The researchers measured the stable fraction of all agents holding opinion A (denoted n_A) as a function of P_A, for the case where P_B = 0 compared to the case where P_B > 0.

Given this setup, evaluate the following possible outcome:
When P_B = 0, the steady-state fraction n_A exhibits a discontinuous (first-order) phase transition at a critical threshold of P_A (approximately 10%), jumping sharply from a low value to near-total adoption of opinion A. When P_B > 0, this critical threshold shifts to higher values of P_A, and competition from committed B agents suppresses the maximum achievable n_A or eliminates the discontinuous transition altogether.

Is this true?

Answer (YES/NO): NO